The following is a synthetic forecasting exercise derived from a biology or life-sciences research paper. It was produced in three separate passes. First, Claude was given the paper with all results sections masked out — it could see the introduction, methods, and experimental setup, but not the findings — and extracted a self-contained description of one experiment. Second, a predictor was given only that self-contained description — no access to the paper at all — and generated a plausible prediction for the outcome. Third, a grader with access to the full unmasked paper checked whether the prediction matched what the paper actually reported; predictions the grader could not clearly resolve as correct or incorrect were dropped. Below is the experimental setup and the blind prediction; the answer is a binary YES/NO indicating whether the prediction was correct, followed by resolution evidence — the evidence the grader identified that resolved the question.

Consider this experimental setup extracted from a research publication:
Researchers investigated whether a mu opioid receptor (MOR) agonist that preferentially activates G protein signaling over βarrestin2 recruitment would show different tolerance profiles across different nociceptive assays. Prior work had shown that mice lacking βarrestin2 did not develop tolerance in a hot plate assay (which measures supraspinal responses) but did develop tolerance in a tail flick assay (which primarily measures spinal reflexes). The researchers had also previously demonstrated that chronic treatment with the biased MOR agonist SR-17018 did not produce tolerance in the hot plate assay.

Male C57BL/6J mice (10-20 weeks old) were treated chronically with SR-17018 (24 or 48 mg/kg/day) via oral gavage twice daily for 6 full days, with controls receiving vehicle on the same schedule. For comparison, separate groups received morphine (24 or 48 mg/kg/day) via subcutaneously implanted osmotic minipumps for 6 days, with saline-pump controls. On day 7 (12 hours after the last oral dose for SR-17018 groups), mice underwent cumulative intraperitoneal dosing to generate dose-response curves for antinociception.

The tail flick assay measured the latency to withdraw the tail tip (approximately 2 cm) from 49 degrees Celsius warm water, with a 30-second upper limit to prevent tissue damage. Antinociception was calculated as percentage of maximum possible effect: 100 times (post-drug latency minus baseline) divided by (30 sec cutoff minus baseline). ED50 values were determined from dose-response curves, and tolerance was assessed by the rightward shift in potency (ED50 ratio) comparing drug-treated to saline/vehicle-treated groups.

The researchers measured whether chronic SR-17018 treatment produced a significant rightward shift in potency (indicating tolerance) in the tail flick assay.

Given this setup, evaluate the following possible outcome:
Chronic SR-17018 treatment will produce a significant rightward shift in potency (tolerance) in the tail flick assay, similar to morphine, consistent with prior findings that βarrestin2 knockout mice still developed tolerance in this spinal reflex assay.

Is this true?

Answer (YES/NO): YES